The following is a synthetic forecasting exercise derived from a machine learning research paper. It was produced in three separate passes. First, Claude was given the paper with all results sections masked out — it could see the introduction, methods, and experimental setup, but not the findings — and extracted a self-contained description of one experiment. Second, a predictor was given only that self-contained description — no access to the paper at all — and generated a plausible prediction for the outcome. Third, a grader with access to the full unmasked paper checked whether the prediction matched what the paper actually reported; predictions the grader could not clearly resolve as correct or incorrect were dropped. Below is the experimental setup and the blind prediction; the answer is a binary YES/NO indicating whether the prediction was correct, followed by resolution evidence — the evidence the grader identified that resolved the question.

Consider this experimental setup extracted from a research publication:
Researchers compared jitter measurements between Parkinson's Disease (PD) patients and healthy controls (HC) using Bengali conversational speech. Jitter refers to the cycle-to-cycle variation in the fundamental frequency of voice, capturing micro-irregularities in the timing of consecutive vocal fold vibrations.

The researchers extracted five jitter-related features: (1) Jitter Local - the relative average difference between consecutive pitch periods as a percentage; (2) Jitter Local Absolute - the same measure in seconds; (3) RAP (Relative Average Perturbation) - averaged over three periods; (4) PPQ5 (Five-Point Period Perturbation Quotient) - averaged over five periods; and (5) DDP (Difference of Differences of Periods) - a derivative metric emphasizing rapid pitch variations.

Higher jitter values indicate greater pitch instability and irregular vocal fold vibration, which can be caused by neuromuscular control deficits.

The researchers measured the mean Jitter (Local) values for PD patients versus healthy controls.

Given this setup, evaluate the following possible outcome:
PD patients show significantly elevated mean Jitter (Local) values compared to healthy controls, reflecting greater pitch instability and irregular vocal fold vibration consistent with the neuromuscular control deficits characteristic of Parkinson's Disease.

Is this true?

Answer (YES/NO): YES